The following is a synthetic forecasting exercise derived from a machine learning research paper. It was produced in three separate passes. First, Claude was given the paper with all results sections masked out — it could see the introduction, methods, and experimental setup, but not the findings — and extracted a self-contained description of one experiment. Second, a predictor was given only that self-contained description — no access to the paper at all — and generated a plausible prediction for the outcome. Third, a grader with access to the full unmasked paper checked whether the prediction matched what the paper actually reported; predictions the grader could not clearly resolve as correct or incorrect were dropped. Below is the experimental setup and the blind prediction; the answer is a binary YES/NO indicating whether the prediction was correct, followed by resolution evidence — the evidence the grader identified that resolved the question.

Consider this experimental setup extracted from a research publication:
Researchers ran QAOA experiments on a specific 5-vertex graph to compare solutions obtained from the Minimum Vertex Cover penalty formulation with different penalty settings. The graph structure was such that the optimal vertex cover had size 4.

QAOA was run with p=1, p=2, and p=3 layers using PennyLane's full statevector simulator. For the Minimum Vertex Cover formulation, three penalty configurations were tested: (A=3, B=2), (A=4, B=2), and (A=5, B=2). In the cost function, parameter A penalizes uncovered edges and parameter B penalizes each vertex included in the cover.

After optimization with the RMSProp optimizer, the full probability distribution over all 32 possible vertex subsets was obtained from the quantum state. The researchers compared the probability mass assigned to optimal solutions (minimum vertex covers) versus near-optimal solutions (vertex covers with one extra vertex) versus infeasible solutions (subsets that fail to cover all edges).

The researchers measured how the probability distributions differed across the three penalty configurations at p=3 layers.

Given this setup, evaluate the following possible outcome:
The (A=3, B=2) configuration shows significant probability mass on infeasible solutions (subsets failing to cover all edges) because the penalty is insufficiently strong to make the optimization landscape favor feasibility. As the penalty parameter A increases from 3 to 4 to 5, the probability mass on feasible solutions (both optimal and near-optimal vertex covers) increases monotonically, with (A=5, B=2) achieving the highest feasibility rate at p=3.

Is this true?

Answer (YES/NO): NO